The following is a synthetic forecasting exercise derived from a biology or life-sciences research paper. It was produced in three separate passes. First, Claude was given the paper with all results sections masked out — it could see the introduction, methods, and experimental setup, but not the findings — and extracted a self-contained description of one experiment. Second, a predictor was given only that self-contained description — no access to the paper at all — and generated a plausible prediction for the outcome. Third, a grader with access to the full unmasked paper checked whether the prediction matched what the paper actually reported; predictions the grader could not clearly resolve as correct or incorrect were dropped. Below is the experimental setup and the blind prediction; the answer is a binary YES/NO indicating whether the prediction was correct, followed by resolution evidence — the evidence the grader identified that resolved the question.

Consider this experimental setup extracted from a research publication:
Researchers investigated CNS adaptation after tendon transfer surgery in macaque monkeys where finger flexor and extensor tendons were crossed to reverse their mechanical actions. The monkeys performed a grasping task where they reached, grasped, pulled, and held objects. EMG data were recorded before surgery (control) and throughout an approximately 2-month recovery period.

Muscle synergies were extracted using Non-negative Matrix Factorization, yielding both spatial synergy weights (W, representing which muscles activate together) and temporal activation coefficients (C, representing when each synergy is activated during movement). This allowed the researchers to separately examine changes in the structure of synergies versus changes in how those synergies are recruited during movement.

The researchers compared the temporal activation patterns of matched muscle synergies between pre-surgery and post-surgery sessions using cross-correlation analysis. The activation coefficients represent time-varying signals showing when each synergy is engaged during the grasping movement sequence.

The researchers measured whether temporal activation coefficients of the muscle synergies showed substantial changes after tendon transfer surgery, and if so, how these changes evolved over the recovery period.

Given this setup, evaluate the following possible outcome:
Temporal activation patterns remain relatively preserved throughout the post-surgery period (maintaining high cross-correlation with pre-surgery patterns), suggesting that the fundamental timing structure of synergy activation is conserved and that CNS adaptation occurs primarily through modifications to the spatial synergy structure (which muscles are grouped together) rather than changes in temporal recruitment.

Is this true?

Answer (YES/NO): NO